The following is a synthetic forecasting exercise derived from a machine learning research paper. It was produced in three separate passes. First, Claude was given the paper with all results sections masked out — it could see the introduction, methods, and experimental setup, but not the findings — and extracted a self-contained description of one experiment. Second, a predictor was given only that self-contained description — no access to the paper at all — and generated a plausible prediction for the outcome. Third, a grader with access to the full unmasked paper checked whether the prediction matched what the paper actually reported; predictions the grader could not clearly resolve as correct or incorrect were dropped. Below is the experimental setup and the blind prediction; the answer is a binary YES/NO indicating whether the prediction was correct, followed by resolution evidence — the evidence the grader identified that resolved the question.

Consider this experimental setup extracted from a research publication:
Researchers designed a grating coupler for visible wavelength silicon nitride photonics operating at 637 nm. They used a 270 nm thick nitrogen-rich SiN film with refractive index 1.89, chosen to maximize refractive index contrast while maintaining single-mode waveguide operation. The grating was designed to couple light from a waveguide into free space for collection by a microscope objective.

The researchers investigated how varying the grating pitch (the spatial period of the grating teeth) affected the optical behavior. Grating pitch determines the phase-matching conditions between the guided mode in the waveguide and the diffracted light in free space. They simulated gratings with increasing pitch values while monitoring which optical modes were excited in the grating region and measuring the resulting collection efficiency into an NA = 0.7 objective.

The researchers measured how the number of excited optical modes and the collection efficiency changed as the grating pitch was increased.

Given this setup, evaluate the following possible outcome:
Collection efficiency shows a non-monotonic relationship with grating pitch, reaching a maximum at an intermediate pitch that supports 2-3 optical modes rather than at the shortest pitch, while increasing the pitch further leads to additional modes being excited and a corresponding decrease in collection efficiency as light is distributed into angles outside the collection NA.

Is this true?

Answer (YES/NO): NO